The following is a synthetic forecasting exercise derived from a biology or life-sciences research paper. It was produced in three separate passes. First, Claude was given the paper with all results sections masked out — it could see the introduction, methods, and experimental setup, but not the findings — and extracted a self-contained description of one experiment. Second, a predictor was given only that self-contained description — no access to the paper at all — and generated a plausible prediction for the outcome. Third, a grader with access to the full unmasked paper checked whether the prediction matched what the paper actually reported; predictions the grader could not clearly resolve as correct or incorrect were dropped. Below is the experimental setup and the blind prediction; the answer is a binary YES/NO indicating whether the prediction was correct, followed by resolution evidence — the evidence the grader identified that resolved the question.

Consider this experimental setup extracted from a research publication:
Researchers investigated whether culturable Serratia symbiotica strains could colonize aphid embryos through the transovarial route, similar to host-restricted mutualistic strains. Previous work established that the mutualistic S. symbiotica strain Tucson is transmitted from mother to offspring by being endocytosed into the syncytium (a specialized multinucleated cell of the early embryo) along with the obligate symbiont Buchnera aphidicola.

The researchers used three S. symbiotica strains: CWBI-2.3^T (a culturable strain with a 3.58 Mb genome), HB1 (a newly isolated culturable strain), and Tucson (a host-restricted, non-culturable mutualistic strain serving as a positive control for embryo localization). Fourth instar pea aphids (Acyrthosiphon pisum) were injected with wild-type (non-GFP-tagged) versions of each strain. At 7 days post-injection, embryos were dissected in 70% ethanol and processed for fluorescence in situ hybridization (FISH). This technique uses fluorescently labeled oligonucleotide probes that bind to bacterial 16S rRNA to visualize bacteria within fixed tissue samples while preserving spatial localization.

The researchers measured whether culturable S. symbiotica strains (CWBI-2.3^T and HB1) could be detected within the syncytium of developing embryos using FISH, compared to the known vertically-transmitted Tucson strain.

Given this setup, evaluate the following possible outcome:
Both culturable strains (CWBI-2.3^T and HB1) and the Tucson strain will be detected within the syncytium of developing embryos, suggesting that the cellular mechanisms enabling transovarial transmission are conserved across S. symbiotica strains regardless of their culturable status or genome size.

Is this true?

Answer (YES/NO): YES